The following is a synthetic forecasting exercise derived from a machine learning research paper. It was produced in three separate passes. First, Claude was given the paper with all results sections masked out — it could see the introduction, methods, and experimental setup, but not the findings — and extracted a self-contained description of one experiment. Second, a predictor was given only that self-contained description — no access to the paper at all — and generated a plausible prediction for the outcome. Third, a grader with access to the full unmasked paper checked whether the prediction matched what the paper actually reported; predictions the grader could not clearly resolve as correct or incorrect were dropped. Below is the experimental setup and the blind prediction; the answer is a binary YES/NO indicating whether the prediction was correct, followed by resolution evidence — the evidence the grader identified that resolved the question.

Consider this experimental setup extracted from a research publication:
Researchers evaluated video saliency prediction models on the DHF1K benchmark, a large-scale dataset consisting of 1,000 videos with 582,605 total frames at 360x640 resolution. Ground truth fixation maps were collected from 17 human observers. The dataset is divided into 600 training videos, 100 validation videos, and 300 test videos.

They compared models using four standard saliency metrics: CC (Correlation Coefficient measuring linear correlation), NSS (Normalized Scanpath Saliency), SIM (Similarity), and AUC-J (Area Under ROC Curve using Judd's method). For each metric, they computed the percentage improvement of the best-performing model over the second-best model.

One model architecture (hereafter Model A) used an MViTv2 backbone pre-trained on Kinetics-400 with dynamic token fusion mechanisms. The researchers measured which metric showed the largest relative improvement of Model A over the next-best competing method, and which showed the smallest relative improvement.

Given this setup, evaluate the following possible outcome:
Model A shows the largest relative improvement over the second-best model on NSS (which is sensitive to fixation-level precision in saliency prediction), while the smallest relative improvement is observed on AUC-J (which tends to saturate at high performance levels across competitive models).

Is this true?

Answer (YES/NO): NO